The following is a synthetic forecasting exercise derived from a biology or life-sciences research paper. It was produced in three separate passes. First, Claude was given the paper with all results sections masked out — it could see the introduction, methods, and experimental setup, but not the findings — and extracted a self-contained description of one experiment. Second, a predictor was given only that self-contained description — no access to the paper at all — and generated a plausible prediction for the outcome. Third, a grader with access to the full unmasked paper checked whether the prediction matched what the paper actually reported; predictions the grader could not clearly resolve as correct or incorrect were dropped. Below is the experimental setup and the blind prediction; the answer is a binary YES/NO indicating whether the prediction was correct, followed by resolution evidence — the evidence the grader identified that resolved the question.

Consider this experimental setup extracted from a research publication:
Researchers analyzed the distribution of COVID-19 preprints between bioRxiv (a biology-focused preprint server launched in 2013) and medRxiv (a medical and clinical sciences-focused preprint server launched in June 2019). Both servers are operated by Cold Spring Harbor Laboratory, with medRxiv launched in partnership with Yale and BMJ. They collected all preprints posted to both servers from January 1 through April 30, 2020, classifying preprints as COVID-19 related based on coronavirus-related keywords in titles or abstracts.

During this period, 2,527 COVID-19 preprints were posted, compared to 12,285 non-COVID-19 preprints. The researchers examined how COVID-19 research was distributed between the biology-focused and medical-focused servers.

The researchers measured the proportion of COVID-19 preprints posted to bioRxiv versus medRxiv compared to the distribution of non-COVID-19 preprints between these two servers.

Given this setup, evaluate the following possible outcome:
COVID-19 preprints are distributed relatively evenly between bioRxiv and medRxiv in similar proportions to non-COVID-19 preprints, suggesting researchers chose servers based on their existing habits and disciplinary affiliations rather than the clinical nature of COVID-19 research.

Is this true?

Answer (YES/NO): NO